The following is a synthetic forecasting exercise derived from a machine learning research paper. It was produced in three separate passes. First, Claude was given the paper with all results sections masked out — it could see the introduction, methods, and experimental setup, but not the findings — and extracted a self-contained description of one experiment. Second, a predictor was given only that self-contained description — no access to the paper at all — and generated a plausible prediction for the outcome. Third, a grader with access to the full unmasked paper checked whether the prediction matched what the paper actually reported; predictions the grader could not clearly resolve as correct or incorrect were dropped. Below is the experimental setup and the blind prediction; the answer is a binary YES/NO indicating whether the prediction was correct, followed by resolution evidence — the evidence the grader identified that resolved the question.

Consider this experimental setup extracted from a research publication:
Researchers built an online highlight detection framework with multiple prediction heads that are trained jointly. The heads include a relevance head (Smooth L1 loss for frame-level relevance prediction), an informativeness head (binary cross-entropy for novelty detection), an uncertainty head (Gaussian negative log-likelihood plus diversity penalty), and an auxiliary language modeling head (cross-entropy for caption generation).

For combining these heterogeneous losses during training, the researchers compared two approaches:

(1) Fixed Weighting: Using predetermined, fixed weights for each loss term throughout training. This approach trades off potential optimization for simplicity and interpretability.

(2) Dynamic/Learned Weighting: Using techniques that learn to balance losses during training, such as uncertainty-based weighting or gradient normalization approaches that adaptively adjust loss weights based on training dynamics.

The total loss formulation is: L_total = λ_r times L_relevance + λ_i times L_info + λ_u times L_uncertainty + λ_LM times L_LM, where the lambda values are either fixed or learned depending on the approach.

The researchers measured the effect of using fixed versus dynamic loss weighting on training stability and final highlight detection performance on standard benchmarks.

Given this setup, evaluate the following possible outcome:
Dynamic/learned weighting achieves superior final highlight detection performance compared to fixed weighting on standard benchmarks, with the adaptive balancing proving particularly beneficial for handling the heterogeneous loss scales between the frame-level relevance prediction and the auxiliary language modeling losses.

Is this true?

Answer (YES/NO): NO